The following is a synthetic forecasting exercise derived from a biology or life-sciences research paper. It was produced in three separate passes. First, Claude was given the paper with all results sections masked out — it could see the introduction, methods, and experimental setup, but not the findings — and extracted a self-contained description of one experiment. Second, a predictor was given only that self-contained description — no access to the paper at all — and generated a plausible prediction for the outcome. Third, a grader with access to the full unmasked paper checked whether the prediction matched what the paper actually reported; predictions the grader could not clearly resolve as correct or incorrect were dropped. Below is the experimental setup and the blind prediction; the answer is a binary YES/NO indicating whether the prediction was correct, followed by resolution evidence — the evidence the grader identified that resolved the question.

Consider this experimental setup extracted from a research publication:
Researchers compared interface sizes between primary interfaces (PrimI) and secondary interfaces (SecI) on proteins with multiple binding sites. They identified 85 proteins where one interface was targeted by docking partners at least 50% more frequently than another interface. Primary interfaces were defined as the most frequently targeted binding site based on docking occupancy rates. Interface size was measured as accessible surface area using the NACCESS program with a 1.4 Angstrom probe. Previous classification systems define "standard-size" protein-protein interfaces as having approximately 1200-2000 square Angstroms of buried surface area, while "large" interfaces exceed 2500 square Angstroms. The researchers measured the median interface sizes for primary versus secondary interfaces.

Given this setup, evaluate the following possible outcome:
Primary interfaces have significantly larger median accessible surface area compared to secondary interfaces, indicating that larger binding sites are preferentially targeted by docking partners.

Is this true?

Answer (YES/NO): YES